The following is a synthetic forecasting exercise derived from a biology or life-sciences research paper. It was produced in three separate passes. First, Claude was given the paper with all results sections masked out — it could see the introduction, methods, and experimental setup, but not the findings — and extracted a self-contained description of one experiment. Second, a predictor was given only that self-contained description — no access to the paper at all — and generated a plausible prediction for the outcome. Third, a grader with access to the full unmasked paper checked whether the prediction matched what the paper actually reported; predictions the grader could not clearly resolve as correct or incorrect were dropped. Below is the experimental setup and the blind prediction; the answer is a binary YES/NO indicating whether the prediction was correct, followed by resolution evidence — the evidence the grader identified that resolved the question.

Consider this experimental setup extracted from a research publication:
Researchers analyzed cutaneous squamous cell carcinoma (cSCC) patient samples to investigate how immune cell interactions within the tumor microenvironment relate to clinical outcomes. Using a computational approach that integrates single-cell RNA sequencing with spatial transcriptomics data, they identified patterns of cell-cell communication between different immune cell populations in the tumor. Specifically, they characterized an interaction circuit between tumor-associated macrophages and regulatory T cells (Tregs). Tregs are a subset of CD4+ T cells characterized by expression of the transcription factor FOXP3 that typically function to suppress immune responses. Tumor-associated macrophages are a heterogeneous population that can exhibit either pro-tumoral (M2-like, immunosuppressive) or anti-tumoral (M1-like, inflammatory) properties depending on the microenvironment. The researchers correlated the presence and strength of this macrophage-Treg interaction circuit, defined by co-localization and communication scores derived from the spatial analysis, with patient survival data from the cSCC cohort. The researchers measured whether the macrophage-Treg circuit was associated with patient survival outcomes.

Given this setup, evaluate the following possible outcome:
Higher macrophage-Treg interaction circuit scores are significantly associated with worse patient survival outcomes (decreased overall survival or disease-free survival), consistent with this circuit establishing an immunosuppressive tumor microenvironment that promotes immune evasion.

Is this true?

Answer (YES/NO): NO